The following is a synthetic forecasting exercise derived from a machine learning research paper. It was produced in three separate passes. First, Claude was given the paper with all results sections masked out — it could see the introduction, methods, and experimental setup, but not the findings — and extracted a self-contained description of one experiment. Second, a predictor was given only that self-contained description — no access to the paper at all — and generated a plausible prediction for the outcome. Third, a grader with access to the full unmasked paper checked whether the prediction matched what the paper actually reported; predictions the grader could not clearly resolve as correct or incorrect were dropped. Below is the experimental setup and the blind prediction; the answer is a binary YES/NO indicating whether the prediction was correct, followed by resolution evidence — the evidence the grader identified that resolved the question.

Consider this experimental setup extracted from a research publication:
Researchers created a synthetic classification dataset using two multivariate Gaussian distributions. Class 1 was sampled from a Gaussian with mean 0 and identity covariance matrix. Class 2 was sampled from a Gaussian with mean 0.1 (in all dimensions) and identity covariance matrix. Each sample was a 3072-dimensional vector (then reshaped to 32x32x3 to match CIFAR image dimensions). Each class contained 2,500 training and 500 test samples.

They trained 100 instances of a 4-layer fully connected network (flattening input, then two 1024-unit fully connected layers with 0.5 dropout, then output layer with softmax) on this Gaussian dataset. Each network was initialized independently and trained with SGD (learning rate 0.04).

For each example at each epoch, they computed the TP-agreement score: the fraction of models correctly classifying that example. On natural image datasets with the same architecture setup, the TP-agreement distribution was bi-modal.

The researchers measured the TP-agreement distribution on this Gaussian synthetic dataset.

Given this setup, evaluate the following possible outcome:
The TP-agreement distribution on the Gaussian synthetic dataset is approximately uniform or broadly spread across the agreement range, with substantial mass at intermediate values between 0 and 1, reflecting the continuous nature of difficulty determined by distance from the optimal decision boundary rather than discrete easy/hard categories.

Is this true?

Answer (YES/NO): NO